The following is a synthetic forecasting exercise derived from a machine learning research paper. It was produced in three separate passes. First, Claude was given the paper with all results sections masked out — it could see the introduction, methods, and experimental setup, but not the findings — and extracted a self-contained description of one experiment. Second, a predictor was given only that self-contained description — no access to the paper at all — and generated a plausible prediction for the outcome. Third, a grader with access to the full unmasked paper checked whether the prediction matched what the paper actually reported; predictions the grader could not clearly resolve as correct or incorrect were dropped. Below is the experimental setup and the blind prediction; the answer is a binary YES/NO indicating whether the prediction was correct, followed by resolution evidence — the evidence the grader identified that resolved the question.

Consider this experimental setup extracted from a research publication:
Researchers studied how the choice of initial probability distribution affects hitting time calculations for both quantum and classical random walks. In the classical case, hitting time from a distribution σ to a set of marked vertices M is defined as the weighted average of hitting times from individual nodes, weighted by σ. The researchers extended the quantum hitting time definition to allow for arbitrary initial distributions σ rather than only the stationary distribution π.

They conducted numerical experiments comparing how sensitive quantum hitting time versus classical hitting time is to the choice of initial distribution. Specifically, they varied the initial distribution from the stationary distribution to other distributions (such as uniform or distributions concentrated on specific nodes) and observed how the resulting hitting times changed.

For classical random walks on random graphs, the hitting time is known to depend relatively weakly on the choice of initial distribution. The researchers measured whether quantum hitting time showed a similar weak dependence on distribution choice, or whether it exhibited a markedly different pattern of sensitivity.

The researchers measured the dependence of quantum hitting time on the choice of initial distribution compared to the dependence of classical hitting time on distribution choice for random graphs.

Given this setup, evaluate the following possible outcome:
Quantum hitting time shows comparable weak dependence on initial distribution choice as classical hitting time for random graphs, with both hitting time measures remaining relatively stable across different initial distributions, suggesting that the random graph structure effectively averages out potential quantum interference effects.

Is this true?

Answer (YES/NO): NO